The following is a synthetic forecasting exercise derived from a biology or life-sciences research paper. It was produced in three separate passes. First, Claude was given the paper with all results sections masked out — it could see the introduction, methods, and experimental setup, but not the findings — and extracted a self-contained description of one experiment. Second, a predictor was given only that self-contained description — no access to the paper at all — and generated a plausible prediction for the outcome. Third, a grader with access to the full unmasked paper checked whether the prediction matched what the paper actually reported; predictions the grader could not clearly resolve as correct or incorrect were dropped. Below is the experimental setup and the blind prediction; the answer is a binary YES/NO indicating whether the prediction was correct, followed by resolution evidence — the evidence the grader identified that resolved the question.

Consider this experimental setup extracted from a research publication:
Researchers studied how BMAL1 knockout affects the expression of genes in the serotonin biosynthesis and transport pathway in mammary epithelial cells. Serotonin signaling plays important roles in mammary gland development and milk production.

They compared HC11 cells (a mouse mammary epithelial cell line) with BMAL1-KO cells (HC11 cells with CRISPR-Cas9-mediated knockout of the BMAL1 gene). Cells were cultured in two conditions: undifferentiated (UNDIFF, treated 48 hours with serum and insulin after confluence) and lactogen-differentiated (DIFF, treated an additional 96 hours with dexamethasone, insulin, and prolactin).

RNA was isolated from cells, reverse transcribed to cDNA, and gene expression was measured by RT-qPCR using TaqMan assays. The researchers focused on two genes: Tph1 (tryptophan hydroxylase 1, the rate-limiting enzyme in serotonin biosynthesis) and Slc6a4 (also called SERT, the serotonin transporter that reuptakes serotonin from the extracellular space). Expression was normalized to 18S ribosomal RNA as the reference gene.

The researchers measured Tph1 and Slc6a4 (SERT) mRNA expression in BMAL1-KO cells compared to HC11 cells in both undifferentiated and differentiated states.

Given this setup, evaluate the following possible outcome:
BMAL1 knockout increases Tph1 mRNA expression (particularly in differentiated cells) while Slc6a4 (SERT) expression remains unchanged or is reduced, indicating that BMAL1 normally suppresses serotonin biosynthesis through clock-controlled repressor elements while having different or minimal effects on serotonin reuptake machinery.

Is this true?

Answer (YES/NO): NO